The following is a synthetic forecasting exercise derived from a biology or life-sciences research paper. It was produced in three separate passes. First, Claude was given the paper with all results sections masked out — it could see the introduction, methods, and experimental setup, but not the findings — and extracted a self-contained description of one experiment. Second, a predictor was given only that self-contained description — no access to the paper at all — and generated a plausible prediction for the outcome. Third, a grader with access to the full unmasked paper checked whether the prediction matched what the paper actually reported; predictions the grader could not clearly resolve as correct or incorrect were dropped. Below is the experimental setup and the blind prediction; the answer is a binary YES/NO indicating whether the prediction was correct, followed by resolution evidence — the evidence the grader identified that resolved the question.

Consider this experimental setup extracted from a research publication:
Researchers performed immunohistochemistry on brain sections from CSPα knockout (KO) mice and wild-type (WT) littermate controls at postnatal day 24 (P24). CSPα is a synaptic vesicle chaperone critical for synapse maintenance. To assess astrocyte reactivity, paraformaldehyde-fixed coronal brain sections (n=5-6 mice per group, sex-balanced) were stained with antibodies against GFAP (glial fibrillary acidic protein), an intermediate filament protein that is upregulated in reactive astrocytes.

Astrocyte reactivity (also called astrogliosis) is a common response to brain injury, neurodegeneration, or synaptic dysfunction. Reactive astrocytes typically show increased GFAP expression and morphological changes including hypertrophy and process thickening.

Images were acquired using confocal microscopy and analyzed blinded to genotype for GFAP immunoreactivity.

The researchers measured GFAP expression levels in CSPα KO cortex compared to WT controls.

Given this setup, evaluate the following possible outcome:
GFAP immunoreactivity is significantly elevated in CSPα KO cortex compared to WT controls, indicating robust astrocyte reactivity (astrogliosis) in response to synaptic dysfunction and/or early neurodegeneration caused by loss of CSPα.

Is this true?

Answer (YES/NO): YES